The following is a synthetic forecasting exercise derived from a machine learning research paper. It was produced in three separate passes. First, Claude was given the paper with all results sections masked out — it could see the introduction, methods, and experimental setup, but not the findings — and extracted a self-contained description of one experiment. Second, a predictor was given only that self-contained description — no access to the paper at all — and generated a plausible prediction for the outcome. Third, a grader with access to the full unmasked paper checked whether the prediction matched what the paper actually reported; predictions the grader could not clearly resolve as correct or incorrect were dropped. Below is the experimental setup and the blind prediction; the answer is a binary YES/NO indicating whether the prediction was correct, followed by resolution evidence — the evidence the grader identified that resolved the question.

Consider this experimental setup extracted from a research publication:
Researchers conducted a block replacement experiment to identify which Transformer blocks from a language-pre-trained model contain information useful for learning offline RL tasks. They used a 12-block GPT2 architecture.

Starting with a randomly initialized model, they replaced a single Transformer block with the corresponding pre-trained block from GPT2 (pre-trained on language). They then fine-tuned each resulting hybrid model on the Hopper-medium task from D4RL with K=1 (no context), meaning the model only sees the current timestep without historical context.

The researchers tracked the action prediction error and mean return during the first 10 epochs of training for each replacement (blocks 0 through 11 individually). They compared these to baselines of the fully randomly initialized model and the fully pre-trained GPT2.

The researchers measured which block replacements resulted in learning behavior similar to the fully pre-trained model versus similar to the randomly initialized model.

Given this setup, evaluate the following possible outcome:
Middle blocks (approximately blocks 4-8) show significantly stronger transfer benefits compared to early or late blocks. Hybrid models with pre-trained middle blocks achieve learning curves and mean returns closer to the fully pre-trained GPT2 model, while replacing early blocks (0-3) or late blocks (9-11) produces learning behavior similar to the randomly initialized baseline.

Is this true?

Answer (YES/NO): NO